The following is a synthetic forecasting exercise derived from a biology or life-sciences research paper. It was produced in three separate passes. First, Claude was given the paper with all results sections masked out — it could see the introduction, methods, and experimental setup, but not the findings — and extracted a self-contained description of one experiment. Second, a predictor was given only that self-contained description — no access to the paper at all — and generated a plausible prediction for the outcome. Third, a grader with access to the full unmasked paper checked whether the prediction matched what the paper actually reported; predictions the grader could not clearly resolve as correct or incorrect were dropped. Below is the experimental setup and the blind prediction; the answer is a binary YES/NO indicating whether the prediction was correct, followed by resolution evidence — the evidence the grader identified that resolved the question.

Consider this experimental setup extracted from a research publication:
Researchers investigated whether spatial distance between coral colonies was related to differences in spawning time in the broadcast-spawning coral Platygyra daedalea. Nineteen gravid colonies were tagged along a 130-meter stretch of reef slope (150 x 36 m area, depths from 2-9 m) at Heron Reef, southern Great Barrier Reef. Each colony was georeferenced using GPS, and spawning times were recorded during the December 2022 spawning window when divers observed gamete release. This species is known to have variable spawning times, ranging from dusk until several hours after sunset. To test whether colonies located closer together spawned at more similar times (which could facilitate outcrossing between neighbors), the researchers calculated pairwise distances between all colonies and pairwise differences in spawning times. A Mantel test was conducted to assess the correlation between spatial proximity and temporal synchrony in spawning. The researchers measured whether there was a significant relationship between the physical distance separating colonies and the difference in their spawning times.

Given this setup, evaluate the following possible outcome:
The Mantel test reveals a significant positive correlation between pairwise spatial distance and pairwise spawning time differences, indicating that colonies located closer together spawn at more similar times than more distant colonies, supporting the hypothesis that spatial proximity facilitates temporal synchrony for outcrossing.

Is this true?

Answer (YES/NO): NO